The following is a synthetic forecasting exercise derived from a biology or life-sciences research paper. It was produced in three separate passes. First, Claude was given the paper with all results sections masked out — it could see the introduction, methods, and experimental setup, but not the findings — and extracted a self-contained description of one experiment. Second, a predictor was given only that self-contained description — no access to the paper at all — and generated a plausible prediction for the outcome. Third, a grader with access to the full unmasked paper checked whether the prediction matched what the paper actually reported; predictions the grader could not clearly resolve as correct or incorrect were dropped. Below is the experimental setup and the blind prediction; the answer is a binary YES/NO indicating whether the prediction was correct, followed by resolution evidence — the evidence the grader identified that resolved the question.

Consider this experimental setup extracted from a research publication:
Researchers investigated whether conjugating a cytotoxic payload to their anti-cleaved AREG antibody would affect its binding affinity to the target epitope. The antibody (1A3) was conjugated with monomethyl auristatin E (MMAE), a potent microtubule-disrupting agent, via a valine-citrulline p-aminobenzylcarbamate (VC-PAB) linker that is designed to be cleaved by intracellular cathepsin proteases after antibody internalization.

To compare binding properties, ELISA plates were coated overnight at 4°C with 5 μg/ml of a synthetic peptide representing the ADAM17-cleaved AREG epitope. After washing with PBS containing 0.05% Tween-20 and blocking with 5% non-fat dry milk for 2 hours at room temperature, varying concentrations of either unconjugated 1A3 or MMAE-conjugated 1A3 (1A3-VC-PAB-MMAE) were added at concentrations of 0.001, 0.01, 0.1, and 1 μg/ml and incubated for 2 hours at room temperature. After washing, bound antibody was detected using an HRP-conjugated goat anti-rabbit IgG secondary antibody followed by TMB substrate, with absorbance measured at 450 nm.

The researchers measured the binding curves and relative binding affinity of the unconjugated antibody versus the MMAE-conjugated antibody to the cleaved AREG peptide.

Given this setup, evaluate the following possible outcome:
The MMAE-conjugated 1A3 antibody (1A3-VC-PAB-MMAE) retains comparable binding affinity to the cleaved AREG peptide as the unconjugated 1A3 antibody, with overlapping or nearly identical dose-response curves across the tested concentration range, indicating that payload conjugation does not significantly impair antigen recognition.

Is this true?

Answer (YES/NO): YES